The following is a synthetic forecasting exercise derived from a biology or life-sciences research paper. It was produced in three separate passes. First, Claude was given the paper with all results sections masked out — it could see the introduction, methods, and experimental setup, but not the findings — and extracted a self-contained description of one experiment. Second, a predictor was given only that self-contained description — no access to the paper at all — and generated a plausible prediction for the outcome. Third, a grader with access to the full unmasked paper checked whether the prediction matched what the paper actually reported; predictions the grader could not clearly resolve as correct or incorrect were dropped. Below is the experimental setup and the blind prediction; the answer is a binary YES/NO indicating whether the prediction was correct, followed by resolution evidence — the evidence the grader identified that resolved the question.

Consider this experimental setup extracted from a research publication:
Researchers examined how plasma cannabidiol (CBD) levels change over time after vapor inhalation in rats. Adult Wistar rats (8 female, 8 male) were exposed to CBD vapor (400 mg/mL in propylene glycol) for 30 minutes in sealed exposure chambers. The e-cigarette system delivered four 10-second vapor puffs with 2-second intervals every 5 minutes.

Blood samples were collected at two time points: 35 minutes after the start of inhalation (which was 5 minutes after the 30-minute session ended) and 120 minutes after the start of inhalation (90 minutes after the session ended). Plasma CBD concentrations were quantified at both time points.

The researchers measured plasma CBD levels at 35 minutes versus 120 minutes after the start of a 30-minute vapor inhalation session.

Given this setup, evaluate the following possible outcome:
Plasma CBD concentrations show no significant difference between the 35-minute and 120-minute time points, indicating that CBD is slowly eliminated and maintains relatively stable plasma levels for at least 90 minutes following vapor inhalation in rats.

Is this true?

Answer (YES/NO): NO